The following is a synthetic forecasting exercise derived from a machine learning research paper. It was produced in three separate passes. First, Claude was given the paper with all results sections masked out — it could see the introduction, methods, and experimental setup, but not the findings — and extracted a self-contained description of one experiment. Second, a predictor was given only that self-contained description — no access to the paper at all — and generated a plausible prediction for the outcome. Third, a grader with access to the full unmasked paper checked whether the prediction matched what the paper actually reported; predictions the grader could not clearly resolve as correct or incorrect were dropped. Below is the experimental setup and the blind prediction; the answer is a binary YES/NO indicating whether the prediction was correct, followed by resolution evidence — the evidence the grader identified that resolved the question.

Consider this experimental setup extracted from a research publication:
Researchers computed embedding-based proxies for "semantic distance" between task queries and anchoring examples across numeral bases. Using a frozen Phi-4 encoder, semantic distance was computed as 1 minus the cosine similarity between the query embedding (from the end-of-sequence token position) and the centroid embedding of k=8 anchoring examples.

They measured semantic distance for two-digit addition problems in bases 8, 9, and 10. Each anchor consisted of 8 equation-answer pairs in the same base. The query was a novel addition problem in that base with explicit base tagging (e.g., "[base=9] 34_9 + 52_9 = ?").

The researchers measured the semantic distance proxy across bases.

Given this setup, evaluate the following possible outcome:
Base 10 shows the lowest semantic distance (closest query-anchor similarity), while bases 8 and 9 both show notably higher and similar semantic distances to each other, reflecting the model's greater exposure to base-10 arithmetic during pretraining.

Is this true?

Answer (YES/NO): NO